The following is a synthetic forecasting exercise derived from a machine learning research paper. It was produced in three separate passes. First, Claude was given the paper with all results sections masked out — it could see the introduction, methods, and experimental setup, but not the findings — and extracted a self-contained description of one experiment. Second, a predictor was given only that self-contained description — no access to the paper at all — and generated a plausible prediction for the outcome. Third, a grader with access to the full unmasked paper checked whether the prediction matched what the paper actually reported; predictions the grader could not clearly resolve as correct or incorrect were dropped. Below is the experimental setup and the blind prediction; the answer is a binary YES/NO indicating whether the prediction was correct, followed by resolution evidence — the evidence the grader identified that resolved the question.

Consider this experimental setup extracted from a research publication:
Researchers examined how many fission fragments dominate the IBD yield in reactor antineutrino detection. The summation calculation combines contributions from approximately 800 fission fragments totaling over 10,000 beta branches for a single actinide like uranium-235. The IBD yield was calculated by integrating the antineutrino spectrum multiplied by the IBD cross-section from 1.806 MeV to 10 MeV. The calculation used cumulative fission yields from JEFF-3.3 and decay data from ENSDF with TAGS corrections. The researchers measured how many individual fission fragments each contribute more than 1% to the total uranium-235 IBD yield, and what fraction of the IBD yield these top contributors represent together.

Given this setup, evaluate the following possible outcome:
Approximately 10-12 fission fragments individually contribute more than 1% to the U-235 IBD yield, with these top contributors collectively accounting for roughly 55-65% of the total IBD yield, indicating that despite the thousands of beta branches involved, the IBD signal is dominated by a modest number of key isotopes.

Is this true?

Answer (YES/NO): NO